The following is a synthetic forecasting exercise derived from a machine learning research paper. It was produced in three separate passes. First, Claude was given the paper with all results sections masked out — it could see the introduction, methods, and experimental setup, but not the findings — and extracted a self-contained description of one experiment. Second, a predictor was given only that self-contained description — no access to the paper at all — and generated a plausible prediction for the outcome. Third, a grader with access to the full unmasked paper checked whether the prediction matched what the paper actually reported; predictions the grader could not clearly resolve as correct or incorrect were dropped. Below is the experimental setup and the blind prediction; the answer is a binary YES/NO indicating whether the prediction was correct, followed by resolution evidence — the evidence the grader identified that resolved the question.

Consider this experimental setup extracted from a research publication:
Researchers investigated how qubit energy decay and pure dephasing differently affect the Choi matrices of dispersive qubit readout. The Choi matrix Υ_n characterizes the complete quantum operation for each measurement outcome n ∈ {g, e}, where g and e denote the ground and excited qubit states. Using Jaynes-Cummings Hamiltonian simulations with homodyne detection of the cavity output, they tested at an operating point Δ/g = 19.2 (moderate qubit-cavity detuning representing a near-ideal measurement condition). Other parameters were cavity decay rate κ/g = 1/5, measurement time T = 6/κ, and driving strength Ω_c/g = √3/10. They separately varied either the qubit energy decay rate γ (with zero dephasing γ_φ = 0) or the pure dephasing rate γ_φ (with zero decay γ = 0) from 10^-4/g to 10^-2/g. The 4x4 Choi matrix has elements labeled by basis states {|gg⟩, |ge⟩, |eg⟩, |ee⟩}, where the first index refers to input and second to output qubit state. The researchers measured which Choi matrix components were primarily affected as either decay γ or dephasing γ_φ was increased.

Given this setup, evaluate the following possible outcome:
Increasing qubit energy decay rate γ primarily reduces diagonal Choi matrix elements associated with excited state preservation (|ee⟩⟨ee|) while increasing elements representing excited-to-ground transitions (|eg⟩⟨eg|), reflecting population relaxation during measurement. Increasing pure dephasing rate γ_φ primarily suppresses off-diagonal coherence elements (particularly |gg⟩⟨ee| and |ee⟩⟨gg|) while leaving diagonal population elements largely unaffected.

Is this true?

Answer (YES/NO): NO